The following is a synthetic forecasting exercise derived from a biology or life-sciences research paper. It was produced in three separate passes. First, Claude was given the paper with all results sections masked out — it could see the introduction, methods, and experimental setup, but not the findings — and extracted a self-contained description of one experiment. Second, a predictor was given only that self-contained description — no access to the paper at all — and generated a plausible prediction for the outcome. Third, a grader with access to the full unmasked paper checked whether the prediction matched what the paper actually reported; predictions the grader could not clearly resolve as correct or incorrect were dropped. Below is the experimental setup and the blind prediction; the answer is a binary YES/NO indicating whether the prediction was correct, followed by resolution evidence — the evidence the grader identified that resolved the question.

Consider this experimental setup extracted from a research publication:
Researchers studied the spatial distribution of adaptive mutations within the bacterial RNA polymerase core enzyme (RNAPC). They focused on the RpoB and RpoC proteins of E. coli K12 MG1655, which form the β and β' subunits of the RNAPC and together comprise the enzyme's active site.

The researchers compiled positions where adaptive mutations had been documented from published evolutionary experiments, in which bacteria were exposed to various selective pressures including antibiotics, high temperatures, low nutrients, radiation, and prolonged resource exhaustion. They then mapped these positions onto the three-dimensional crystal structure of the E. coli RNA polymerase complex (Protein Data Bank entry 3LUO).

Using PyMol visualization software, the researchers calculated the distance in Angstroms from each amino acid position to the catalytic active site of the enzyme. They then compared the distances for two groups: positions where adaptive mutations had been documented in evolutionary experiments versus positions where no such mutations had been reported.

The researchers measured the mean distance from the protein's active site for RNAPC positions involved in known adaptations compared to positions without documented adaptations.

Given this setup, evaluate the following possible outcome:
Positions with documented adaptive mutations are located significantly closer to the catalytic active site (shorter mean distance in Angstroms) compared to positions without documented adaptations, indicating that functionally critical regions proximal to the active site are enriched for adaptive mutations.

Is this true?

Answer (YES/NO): YES